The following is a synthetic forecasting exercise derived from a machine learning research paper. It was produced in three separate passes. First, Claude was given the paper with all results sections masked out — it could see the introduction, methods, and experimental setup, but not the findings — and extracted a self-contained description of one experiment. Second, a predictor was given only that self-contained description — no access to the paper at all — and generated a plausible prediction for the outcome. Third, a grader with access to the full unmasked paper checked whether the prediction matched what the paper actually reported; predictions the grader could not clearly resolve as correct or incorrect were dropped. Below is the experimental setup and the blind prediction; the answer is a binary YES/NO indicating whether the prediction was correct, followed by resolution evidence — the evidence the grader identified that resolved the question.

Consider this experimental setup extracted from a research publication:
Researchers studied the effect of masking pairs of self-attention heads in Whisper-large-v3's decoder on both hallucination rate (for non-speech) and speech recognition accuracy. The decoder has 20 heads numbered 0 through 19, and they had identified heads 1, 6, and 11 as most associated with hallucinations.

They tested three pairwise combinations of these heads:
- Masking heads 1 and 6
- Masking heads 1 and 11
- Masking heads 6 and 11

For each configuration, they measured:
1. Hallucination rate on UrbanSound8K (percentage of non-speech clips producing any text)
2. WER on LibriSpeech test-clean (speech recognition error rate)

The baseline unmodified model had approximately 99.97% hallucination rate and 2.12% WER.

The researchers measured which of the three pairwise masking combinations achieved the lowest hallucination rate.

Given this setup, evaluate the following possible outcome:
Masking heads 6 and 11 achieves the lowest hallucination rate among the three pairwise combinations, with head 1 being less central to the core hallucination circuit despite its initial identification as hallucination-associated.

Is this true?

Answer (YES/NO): NO